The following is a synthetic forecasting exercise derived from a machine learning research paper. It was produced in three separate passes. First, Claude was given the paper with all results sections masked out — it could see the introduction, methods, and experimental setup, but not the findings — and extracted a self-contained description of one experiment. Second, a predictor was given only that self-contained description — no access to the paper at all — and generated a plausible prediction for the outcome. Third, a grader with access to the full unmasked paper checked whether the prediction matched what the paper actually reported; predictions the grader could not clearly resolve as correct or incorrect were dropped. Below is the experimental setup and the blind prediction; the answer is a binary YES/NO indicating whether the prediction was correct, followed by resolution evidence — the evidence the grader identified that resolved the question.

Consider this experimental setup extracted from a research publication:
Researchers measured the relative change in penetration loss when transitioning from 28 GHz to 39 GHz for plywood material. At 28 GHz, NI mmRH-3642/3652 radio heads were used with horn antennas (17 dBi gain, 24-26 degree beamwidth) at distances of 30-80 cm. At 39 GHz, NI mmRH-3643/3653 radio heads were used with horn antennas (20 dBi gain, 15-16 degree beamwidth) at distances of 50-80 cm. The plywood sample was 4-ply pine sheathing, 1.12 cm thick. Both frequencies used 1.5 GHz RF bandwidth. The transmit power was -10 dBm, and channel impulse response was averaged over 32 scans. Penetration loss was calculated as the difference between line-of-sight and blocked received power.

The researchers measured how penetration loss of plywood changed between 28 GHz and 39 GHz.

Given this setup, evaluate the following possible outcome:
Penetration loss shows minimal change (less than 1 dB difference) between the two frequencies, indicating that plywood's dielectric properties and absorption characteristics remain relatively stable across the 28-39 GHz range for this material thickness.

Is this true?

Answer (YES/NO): NO